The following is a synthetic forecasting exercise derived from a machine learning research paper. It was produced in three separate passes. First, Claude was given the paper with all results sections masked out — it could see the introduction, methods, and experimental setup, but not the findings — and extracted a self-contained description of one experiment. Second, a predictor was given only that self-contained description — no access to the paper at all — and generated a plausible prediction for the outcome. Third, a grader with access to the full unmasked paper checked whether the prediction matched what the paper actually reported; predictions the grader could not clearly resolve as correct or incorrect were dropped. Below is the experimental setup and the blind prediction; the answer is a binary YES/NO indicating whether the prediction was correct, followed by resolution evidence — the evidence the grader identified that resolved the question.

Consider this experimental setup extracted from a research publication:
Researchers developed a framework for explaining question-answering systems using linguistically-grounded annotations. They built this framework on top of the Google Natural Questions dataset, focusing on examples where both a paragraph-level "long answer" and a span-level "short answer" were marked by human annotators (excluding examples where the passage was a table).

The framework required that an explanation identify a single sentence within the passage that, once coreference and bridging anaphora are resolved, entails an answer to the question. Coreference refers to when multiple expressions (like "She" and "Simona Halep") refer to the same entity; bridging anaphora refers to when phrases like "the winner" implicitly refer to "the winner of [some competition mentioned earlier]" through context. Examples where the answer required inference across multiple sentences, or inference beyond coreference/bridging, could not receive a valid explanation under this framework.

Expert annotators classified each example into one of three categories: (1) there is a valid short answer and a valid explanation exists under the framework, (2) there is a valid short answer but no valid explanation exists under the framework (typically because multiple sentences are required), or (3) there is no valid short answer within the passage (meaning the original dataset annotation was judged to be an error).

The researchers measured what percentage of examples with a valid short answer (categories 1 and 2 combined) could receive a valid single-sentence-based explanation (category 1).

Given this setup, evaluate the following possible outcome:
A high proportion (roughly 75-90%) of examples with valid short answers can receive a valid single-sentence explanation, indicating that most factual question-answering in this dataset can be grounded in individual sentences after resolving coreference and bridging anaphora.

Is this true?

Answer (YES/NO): YES